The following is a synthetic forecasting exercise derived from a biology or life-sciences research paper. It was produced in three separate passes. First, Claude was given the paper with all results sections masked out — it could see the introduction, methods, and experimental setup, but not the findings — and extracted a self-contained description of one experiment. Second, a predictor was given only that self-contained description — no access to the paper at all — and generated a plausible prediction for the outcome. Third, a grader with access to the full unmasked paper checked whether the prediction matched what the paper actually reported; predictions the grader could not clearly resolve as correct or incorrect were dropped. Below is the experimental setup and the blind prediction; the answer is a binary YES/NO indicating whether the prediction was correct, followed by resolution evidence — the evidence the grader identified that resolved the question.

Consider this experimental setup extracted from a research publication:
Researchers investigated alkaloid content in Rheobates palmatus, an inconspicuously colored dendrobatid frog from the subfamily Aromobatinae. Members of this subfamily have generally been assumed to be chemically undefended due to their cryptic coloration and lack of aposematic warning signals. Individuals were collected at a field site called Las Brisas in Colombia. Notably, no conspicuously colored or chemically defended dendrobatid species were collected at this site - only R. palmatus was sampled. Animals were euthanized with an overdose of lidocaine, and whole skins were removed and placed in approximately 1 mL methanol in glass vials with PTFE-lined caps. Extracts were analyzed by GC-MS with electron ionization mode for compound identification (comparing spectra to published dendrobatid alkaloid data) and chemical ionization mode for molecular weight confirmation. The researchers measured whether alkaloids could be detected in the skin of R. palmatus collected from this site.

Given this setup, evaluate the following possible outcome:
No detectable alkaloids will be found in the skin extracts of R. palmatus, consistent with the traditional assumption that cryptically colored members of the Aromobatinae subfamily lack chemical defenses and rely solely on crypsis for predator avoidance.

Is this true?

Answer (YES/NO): NO